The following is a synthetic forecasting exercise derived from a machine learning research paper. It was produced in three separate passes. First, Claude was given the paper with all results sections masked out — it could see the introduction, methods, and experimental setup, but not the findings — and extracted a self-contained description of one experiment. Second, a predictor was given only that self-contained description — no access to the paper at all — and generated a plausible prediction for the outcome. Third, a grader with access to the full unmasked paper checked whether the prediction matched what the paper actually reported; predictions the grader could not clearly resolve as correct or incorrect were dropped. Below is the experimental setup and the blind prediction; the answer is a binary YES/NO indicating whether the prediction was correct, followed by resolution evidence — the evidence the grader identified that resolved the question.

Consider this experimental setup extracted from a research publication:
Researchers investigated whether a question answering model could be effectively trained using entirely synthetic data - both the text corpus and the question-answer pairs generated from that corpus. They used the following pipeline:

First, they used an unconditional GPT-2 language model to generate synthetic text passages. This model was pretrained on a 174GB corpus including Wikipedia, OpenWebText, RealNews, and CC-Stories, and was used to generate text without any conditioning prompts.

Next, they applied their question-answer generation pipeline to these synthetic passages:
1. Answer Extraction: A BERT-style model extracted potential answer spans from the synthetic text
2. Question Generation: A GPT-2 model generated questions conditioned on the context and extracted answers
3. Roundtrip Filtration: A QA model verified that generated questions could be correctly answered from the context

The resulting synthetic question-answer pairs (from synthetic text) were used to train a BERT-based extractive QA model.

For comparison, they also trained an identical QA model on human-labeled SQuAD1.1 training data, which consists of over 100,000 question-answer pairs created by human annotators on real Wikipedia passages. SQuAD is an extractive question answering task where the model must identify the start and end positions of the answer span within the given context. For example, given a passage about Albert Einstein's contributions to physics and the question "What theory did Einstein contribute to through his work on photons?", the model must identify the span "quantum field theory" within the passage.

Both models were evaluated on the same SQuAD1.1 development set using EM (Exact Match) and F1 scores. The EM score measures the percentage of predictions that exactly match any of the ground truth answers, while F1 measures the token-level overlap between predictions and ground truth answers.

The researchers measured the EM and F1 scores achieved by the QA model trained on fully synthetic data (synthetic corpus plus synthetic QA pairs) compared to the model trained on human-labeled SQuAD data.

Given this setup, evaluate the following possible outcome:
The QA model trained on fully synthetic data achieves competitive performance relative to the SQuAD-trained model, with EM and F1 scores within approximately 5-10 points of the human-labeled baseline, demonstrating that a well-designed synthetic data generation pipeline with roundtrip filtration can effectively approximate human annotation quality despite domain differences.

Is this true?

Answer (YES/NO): NO